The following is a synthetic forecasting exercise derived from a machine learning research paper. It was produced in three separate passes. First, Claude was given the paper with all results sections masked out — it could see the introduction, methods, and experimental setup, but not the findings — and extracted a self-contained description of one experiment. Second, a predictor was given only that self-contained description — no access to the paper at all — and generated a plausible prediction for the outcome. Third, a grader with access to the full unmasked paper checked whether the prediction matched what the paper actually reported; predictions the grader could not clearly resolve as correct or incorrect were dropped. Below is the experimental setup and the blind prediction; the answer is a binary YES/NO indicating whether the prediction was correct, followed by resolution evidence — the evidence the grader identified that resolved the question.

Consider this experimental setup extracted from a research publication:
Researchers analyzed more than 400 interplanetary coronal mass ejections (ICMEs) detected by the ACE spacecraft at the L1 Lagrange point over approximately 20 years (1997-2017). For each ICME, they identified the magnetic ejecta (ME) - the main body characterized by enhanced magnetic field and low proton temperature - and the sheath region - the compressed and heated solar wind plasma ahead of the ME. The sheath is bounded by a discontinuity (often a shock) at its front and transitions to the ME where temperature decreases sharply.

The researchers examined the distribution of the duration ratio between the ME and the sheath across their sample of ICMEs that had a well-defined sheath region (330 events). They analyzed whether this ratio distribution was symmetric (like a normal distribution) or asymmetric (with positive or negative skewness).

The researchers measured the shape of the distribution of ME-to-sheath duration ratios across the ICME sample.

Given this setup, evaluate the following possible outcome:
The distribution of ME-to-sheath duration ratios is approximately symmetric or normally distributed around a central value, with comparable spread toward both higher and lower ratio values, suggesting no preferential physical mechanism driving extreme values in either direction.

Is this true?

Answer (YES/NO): NO